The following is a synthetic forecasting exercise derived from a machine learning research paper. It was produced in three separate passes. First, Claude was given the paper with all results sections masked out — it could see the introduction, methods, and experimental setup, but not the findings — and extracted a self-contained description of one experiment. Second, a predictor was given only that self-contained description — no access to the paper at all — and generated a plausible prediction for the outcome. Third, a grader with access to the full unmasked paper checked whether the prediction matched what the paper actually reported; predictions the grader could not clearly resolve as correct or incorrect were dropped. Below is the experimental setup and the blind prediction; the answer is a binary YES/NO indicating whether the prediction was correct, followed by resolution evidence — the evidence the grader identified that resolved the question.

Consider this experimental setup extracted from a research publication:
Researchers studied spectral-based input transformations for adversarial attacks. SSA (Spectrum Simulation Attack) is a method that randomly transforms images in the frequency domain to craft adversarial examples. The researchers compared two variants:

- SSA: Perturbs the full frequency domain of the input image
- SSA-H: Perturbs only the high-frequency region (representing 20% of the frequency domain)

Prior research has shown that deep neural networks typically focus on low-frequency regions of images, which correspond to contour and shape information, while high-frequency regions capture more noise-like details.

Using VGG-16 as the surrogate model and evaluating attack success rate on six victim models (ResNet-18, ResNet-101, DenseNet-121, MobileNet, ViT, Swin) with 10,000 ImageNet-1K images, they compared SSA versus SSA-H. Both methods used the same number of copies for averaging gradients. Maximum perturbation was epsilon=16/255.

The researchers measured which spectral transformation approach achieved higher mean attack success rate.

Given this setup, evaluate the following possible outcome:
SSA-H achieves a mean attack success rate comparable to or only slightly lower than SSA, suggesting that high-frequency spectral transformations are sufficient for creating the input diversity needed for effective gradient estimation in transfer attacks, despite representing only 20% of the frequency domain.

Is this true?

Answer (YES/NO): NO